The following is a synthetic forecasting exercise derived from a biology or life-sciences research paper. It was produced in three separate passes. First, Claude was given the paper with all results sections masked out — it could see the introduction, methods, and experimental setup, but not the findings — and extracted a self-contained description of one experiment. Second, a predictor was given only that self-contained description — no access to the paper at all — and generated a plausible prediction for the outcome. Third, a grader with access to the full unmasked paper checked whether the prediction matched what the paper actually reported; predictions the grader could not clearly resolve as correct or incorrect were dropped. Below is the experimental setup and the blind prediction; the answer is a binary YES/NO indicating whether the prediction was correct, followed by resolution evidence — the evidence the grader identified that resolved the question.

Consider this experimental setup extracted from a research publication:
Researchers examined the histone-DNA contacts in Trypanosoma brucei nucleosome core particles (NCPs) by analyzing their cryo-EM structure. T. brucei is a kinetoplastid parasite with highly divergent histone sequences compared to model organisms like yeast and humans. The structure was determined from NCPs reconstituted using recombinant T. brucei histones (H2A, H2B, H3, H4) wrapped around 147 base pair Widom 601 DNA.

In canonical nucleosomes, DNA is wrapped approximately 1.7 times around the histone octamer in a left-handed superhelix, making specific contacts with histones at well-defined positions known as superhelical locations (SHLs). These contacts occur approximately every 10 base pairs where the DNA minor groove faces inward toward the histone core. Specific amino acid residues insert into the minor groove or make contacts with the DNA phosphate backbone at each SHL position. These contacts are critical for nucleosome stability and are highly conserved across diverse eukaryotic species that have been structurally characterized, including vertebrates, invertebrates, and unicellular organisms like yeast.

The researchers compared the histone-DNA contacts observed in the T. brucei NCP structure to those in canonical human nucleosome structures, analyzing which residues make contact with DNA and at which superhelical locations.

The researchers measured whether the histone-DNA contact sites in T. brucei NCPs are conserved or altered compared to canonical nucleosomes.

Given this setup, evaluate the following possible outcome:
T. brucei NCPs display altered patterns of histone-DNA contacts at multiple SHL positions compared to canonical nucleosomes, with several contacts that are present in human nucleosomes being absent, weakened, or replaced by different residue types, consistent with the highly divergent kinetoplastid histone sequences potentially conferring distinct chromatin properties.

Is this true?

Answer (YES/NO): YES